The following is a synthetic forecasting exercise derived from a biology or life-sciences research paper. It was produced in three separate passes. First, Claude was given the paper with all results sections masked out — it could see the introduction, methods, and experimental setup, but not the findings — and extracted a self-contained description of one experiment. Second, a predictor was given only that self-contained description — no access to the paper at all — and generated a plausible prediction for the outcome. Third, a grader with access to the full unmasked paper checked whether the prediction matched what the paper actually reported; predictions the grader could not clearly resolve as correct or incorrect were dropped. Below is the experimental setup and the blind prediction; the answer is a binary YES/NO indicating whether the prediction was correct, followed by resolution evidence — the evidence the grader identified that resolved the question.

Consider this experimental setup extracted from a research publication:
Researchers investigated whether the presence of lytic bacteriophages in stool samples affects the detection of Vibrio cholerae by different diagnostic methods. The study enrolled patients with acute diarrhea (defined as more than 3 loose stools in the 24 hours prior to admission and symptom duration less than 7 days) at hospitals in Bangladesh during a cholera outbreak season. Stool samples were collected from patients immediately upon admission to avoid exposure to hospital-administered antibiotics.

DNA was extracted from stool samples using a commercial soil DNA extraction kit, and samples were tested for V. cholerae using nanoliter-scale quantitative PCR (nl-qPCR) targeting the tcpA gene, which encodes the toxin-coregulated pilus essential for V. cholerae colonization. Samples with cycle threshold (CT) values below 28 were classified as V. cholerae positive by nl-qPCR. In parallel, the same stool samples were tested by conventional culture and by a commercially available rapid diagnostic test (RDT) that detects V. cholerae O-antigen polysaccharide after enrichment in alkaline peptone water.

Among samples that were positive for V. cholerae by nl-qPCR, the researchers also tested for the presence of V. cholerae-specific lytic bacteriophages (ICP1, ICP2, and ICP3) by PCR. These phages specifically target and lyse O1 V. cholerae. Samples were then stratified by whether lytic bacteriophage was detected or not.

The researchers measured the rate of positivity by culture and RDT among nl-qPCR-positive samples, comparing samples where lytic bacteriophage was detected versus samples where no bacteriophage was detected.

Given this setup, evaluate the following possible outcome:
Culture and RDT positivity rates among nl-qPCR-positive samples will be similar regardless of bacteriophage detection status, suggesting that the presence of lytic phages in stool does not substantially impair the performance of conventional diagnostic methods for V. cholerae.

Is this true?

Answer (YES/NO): NO